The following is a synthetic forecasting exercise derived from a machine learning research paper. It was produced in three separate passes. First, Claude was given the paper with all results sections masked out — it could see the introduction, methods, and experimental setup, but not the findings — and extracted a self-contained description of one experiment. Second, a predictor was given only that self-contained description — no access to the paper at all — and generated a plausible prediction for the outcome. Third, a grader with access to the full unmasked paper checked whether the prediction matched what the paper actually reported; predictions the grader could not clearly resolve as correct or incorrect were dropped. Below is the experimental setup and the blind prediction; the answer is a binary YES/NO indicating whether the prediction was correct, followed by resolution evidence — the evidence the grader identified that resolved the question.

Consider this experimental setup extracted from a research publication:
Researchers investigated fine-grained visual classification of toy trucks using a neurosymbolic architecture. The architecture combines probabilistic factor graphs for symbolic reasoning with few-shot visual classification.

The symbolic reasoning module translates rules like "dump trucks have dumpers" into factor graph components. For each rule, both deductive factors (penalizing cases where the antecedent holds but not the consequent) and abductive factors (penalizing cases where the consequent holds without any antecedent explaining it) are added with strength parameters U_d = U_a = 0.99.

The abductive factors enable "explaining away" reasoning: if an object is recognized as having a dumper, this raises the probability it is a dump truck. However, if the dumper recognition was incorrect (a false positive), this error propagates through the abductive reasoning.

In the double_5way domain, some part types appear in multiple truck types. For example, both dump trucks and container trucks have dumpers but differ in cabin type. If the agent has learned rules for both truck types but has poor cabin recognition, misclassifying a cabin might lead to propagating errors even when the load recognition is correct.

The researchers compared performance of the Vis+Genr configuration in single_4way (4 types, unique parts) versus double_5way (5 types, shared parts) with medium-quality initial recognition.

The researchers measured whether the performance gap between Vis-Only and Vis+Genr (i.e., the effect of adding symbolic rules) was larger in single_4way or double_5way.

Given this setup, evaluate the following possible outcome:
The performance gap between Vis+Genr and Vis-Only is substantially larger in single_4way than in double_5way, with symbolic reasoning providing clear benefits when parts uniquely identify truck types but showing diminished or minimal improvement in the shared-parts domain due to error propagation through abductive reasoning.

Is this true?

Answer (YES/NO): YES